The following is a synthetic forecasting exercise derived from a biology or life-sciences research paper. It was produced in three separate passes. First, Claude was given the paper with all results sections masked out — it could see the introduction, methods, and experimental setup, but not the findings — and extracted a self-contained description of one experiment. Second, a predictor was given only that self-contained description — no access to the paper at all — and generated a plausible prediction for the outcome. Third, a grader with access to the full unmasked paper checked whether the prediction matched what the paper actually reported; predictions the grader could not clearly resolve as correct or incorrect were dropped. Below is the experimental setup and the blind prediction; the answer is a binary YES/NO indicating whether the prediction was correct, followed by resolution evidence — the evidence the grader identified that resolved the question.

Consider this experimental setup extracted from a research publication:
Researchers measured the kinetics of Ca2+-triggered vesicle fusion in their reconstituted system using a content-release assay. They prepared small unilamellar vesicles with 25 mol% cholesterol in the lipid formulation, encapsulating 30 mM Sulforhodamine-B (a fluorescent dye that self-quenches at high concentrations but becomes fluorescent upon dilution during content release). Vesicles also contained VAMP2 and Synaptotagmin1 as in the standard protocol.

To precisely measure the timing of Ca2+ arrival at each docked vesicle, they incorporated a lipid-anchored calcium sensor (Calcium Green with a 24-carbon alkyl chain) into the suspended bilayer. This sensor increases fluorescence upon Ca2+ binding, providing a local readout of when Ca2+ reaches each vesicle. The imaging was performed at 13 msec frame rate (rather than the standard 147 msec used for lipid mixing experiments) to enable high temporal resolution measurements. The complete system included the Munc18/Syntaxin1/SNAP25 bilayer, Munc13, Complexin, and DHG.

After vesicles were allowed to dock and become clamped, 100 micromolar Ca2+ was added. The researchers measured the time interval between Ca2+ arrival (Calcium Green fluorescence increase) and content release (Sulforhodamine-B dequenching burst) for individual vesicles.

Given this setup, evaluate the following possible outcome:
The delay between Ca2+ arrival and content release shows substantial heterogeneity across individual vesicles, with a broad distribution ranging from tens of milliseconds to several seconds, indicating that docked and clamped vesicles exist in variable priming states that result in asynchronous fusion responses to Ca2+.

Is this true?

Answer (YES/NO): NO